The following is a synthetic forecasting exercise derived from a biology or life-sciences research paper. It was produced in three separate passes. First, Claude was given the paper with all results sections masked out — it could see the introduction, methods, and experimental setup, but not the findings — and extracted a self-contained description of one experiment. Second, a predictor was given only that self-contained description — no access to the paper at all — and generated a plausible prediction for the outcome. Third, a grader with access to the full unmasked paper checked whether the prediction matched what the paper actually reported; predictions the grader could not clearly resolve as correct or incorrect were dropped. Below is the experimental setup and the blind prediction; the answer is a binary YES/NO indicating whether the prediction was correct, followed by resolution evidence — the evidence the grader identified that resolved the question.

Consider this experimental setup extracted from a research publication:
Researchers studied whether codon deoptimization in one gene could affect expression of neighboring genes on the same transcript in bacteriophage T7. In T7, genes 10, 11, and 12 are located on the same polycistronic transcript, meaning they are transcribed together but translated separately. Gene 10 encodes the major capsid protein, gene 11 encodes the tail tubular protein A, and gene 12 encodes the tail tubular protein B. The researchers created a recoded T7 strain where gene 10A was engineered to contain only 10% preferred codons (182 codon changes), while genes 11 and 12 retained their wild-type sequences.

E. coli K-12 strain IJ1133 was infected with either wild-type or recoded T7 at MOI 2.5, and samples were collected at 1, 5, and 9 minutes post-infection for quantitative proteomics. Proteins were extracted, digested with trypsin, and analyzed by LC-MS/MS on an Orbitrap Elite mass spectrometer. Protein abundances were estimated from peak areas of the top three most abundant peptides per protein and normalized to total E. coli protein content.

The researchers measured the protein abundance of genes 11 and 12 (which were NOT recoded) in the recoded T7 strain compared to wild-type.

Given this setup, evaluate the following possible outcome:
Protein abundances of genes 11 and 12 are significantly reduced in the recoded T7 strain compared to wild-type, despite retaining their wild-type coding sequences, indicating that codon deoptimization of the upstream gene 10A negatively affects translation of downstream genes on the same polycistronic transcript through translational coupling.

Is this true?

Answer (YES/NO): YES